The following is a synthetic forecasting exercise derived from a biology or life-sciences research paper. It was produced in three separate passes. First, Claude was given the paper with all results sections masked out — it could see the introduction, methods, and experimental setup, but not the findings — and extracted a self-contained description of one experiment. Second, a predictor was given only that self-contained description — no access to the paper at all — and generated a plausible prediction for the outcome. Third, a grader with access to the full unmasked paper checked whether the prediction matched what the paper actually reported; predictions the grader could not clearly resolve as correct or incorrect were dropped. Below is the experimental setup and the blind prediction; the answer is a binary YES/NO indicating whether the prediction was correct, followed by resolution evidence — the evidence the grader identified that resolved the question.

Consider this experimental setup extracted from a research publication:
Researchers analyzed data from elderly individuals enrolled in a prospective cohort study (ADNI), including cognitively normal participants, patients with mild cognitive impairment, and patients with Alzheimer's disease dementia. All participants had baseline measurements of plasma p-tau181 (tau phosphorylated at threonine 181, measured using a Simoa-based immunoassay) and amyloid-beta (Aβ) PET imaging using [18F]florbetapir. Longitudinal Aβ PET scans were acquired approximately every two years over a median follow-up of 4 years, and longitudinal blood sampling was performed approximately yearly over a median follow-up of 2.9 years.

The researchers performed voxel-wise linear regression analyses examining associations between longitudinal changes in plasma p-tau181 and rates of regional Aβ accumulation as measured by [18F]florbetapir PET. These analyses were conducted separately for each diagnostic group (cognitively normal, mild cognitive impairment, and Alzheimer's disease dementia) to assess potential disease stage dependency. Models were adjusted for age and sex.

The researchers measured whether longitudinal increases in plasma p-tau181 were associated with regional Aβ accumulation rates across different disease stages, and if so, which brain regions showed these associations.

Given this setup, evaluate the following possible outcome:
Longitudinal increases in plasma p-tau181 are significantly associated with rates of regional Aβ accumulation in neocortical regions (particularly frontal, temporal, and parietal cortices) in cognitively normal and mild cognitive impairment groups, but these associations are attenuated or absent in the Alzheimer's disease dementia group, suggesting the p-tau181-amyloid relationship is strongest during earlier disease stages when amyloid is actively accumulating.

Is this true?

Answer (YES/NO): YES